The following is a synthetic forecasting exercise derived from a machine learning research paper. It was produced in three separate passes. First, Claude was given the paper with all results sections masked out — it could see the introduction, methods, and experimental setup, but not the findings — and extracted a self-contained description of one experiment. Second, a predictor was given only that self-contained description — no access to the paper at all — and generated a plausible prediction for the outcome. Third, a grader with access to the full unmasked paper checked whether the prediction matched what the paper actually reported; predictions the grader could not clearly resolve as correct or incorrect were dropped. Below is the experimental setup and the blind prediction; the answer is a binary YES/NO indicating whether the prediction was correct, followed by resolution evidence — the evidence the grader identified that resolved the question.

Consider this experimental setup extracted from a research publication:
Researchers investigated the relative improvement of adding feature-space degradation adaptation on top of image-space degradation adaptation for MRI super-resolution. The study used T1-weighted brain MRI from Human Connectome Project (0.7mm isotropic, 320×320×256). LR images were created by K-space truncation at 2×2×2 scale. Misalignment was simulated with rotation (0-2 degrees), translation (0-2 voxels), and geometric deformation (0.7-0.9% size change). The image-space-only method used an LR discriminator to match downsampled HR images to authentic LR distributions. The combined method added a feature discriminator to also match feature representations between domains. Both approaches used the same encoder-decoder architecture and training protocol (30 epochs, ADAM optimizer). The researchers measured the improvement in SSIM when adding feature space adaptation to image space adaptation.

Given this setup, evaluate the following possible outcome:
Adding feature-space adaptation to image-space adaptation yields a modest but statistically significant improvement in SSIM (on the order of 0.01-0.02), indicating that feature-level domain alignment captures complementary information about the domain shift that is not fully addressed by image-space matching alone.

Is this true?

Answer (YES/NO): NO